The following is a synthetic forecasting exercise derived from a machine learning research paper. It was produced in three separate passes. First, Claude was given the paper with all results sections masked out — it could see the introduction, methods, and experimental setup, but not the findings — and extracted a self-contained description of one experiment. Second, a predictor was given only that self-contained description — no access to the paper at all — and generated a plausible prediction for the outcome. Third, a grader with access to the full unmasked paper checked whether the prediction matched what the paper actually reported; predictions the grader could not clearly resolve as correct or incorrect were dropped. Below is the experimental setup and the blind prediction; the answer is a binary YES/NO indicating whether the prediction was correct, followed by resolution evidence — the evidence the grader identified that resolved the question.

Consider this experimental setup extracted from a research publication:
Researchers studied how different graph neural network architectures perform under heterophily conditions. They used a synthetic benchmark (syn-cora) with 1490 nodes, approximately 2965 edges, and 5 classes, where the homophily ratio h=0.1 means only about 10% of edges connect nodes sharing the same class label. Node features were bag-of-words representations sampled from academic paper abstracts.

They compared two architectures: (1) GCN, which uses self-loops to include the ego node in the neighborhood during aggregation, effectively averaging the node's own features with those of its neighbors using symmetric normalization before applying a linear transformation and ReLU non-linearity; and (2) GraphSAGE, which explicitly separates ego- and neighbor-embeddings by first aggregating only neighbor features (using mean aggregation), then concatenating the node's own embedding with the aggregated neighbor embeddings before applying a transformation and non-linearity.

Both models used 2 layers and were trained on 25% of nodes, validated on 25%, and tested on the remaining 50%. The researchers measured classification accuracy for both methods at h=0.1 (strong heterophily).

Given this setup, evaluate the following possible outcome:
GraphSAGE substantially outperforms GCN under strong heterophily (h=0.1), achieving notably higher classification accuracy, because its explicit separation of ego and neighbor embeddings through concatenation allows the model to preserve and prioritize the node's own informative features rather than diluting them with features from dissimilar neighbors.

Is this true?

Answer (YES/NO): YES